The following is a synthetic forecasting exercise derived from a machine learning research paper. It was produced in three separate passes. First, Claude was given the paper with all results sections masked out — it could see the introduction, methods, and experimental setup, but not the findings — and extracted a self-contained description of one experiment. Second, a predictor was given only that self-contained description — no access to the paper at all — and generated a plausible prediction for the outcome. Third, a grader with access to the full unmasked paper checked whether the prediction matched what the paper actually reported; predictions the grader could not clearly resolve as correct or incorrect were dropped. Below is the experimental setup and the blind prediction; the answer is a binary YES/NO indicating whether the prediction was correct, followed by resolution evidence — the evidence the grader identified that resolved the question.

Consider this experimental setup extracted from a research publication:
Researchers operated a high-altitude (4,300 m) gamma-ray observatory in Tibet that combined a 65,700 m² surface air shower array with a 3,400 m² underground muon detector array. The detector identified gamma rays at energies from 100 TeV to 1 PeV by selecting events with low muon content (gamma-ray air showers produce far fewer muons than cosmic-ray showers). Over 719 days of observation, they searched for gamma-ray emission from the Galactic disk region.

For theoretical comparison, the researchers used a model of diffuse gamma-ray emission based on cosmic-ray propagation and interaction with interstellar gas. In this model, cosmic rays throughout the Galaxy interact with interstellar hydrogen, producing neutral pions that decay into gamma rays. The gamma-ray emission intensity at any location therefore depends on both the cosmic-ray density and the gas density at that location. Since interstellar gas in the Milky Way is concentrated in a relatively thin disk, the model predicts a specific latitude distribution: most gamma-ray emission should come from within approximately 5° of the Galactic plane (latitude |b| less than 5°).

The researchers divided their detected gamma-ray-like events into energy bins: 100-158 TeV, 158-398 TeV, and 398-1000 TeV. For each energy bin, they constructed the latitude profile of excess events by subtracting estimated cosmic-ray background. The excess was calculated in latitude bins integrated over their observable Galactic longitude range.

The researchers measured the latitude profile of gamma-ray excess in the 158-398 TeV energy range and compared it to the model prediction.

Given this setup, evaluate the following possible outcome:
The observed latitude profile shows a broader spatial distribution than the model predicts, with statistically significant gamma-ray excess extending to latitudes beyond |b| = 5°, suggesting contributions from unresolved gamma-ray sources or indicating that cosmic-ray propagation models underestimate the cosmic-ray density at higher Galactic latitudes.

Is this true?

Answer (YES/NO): NO